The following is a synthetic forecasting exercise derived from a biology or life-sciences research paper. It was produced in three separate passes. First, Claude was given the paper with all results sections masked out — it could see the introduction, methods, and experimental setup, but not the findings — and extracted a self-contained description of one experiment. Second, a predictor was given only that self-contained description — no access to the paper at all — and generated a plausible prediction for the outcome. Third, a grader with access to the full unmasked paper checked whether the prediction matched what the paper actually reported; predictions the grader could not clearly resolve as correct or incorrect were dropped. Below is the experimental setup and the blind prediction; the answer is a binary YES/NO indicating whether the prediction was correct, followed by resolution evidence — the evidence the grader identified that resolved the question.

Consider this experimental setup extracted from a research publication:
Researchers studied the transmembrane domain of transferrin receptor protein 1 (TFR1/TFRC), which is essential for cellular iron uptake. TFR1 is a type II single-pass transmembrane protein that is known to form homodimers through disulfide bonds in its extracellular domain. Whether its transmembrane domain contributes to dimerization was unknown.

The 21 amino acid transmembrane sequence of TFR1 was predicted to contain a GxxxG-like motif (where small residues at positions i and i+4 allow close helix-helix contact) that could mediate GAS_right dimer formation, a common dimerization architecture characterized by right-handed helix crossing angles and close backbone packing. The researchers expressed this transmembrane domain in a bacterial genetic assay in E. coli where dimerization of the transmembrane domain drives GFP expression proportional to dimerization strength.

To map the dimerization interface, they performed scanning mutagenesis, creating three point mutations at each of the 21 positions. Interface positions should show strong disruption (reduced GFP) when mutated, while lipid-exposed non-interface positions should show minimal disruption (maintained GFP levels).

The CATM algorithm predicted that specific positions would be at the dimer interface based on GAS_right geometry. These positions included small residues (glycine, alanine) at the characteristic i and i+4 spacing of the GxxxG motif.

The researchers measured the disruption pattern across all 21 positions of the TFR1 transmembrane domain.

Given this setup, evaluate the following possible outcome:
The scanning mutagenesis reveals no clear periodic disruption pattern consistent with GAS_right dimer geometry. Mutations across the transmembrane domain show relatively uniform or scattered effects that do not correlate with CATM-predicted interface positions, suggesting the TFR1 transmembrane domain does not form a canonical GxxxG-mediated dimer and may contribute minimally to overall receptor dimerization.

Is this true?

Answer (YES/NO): NO